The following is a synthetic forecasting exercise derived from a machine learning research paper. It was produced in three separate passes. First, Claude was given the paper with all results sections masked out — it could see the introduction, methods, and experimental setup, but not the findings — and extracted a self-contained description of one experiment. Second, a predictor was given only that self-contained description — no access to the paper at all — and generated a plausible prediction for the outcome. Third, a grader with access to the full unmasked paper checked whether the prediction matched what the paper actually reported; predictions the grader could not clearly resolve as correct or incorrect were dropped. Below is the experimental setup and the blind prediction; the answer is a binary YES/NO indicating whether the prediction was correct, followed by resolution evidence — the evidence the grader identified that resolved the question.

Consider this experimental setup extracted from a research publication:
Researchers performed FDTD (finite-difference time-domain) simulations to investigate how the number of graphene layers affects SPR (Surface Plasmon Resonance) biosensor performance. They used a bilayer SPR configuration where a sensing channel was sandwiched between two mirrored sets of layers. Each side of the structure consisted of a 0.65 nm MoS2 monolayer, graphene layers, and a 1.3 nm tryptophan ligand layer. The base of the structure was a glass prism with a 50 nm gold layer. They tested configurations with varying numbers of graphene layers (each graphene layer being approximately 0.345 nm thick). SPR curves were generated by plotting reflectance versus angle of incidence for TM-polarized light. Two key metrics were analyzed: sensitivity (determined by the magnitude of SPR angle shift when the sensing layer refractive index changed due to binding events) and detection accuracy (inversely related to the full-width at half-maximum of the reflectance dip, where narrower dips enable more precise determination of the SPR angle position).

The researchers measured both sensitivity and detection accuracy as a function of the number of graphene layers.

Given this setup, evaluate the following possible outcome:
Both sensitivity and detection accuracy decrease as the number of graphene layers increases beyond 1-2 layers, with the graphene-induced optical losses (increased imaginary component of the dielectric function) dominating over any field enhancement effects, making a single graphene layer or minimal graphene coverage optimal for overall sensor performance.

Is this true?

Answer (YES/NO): NO